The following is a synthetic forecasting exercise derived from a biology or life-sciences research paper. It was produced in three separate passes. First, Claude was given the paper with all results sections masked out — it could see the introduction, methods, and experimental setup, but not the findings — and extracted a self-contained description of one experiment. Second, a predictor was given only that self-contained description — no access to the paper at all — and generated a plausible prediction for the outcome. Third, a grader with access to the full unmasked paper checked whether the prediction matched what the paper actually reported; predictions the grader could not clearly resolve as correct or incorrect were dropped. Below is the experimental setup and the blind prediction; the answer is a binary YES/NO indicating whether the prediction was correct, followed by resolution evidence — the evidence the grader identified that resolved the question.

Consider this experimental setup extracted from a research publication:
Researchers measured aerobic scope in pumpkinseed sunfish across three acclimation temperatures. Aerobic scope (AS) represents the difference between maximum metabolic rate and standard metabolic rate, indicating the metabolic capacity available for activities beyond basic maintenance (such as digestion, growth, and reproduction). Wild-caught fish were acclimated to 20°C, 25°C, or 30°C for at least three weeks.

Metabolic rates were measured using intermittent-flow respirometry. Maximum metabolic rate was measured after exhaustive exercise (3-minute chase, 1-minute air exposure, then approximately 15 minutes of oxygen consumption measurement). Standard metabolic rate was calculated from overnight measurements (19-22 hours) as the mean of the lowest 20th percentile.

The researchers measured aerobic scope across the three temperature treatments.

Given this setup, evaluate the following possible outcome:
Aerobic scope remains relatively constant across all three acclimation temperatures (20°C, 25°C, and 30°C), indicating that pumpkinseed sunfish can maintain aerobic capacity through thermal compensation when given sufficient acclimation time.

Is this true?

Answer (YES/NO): NO